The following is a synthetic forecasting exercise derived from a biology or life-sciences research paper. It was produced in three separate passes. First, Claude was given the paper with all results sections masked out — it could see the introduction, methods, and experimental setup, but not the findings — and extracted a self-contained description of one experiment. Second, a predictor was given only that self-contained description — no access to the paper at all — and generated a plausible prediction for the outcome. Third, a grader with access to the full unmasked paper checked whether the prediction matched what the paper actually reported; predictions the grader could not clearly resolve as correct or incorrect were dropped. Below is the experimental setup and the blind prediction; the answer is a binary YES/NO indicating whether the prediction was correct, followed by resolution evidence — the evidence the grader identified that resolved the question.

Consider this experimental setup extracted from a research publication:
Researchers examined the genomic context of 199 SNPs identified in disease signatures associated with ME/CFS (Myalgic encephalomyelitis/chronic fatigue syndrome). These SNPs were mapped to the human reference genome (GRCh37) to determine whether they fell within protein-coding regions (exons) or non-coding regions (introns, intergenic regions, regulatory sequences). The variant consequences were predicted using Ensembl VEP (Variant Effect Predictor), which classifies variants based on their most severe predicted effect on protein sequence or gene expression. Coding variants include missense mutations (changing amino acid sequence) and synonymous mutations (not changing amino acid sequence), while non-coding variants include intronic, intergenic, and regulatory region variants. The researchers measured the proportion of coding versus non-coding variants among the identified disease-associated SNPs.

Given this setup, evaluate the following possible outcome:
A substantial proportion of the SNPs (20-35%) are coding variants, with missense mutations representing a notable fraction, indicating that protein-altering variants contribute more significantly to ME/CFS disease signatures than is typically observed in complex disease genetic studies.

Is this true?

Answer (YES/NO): NO